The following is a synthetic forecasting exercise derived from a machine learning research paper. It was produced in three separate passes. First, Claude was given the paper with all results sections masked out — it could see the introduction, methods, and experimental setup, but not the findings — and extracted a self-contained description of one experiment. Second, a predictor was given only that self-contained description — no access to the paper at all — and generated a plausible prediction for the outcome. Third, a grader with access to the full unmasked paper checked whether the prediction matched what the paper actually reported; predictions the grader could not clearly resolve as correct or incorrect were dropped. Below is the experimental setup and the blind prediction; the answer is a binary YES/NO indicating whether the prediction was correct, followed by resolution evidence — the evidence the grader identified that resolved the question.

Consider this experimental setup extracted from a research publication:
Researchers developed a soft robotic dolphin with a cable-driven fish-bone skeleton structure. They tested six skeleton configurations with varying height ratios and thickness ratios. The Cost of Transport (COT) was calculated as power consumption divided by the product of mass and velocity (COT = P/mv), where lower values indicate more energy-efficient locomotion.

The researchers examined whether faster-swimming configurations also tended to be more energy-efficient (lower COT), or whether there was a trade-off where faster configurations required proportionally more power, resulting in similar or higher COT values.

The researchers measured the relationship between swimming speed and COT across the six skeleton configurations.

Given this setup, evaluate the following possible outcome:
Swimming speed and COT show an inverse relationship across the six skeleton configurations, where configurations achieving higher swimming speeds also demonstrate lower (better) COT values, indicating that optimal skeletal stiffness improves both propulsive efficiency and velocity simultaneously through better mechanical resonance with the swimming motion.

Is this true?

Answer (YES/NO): YES